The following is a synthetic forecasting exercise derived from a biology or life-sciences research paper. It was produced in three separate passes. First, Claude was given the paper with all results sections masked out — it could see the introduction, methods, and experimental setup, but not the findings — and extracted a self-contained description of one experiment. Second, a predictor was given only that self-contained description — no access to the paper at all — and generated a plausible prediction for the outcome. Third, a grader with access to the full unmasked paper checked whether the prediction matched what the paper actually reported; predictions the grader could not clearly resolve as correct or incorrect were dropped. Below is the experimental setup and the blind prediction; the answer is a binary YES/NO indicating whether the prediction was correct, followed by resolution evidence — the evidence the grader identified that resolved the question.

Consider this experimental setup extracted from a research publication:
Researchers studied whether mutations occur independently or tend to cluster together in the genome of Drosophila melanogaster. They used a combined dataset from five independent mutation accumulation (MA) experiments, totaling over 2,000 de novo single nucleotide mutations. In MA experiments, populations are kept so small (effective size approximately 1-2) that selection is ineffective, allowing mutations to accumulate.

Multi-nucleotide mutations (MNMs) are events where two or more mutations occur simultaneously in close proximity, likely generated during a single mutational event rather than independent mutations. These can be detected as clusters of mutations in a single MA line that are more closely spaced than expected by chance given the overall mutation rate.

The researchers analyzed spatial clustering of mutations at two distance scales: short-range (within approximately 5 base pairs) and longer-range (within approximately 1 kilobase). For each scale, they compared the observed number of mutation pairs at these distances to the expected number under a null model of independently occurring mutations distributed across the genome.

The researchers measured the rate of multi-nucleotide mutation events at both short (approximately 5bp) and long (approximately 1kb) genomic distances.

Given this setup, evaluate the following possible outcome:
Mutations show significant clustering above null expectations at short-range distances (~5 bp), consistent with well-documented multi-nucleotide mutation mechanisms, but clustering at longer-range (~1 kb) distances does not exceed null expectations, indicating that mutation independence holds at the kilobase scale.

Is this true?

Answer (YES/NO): NO